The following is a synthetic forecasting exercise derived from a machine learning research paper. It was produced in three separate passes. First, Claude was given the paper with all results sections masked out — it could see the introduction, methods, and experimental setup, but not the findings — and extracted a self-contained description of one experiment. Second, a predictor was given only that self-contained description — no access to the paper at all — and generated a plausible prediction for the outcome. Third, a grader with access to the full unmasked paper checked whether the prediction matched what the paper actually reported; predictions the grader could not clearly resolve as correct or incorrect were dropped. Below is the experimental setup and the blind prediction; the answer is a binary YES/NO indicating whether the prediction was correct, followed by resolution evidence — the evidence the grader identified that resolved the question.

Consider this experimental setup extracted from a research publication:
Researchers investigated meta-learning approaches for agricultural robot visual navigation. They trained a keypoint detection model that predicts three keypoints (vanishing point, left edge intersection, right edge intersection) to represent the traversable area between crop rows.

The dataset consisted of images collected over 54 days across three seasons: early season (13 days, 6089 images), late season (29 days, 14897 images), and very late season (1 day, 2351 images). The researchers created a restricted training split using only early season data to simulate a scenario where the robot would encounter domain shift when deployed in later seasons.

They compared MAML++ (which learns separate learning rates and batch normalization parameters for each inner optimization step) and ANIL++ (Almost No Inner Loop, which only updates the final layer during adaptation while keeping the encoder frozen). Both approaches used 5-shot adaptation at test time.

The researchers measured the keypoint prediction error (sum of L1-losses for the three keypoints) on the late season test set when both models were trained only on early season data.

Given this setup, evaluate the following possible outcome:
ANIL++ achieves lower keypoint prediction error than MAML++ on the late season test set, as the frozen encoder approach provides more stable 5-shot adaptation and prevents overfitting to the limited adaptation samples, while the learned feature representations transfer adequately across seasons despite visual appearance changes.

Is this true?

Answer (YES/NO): NO